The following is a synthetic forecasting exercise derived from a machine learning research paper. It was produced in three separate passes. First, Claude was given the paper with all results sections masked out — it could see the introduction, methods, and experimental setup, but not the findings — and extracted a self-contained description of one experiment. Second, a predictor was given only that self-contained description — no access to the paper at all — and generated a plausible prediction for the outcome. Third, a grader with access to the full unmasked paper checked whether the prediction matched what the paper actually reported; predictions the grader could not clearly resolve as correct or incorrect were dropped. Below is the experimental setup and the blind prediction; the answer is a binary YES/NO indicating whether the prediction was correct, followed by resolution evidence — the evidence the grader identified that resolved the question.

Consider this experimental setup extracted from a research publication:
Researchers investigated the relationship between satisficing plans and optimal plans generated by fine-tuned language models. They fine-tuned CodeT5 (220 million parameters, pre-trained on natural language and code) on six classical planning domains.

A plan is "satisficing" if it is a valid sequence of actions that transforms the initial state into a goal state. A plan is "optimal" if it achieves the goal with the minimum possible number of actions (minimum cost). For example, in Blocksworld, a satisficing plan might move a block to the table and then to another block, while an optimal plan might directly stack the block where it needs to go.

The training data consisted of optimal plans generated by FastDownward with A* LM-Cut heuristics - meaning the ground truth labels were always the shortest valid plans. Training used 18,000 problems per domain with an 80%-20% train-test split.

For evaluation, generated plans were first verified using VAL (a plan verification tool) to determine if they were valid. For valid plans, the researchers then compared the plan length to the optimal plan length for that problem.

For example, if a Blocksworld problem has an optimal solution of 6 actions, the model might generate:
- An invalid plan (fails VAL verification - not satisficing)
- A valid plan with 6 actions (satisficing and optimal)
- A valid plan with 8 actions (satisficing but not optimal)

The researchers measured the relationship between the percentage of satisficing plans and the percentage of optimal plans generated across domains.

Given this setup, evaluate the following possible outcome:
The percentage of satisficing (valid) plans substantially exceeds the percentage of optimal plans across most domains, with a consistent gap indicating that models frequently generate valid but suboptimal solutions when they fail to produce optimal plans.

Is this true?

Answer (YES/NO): NO